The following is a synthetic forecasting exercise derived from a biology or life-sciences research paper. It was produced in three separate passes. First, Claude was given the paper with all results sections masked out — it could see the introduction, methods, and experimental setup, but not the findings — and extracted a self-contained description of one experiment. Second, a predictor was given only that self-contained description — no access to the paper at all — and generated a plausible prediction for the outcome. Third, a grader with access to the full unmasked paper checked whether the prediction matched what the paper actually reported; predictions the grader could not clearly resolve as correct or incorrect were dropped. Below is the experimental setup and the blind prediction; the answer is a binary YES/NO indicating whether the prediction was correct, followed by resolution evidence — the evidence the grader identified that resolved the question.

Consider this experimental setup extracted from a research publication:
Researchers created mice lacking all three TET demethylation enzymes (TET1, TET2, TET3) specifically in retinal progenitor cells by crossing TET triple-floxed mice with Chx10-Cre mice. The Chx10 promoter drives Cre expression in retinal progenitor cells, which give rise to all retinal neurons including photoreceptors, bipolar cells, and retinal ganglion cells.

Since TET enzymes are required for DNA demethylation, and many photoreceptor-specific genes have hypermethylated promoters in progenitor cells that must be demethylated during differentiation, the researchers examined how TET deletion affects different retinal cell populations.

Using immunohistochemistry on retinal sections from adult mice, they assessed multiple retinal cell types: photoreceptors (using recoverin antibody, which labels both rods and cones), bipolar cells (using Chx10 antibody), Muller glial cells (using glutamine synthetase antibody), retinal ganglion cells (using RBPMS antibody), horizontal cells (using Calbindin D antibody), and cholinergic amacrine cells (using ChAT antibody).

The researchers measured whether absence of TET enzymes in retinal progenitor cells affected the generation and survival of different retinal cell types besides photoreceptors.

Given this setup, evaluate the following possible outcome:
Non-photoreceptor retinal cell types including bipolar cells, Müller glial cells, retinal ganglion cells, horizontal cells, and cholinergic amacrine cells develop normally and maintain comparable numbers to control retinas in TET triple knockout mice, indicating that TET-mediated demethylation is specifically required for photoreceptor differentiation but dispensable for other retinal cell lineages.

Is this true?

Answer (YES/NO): NO